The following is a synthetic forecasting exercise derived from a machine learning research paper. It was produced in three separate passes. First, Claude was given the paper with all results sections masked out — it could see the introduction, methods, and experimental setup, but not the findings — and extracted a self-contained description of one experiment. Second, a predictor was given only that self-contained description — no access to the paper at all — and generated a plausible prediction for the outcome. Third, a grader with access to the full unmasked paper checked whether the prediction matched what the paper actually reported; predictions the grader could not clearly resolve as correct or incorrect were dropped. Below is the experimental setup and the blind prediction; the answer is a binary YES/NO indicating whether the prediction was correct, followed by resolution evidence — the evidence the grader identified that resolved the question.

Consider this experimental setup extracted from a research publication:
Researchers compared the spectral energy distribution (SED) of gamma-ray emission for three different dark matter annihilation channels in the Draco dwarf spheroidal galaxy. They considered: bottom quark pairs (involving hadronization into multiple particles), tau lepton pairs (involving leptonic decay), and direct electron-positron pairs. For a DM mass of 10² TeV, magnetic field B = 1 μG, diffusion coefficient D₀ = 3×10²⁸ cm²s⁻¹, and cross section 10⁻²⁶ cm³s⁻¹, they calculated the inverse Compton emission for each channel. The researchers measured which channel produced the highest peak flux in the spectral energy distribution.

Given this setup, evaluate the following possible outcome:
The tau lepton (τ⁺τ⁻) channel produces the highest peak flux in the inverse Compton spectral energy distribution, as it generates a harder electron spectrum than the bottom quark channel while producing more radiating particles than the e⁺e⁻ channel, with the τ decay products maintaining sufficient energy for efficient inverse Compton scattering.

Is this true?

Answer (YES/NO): NO